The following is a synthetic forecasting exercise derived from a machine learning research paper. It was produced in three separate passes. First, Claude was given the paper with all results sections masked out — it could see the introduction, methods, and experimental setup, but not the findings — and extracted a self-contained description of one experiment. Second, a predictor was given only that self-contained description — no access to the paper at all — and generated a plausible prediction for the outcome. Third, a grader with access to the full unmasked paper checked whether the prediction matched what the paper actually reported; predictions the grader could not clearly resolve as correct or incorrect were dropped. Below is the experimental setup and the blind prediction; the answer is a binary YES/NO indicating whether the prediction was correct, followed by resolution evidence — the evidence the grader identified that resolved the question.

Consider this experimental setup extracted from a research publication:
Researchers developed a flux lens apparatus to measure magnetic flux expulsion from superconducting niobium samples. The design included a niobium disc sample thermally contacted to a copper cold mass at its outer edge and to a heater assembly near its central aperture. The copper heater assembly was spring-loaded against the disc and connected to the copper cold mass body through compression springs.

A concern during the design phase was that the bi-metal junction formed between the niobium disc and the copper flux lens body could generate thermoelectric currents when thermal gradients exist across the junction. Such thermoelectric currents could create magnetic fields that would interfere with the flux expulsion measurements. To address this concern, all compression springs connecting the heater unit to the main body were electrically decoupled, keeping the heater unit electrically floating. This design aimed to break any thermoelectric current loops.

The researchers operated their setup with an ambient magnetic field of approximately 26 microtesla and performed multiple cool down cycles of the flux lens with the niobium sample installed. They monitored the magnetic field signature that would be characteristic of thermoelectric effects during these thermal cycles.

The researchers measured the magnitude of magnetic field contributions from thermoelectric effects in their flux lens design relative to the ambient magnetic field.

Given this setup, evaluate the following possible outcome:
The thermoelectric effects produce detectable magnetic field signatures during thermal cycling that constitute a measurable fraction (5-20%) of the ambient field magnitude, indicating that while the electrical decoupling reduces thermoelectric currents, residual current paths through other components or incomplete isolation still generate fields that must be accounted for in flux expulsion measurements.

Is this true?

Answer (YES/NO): NO